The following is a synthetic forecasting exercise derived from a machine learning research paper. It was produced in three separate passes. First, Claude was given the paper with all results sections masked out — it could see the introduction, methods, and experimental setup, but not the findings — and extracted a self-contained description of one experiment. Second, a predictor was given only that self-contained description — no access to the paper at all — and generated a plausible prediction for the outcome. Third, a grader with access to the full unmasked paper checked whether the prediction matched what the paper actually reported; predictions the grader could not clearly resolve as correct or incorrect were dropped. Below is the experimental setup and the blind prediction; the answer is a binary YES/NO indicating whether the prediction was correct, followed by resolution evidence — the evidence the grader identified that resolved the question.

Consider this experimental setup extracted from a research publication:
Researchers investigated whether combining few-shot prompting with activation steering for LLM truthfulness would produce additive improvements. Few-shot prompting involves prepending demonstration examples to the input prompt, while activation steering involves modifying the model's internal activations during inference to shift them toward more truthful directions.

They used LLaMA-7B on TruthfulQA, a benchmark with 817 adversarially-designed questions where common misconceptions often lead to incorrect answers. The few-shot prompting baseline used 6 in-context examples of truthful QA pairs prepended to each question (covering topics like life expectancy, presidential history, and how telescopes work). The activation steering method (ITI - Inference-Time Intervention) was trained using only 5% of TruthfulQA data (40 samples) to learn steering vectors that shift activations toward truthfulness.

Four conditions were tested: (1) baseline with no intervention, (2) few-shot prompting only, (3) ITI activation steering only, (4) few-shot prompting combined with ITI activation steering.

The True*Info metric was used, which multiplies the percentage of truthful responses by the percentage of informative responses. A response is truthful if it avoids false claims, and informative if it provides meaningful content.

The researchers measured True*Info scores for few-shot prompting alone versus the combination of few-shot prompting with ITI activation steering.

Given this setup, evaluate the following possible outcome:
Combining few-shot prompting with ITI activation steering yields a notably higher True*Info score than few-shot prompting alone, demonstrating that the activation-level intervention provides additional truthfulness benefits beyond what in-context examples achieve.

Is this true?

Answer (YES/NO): NO